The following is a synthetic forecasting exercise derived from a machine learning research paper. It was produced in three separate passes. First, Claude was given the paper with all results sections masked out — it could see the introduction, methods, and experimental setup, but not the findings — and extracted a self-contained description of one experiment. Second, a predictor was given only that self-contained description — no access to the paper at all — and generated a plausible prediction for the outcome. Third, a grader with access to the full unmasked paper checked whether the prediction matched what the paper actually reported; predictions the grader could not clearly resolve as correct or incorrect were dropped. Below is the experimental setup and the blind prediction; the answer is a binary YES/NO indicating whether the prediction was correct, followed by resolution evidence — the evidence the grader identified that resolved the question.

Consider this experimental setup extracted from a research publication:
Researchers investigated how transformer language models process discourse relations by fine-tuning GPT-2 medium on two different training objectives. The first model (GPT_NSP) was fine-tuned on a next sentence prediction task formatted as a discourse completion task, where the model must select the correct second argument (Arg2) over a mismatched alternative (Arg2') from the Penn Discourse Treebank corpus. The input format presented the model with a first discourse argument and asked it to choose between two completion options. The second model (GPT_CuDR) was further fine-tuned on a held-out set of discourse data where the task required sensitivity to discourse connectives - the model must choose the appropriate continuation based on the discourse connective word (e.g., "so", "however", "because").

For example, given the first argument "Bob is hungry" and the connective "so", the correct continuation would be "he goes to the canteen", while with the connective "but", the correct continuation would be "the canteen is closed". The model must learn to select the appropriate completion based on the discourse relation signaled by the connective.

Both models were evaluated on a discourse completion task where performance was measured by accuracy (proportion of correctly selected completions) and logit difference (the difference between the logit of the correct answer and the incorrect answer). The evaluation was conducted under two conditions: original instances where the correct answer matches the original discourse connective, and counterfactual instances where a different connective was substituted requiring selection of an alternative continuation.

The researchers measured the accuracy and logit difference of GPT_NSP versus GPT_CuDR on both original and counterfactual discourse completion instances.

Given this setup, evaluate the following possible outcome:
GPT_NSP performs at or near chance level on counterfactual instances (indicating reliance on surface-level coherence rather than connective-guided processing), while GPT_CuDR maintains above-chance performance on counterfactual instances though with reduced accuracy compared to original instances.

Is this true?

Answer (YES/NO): NO